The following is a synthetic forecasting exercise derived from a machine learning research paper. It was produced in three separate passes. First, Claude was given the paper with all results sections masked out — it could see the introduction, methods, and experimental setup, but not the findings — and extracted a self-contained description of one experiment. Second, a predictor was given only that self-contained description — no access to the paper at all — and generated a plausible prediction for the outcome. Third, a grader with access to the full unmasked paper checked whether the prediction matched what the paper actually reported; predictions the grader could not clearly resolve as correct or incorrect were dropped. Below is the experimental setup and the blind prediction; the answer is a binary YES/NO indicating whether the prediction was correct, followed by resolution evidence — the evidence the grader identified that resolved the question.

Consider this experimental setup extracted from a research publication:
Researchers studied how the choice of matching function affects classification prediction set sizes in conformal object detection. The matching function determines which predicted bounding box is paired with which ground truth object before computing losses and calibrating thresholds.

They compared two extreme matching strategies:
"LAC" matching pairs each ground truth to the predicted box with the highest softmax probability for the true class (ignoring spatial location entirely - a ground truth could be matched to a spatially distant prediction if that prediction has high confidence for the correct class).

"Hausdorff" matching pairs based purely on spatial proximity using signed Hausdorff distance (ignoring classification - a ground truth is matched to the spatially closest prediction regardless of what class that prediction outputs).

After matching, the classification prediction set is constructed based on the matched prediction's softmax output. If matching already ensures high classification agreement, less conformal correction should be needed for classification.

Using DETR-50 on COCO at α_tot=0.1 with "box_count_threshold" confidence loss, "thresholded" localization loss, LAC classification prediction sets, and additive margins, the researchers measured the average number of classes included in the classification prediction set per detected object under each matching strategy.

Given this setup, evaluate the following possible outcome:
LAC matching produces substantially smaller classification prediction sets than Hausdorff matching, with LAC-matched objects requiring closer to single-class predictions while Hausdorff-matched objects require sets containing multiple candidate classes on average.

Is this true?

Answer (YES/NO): YES